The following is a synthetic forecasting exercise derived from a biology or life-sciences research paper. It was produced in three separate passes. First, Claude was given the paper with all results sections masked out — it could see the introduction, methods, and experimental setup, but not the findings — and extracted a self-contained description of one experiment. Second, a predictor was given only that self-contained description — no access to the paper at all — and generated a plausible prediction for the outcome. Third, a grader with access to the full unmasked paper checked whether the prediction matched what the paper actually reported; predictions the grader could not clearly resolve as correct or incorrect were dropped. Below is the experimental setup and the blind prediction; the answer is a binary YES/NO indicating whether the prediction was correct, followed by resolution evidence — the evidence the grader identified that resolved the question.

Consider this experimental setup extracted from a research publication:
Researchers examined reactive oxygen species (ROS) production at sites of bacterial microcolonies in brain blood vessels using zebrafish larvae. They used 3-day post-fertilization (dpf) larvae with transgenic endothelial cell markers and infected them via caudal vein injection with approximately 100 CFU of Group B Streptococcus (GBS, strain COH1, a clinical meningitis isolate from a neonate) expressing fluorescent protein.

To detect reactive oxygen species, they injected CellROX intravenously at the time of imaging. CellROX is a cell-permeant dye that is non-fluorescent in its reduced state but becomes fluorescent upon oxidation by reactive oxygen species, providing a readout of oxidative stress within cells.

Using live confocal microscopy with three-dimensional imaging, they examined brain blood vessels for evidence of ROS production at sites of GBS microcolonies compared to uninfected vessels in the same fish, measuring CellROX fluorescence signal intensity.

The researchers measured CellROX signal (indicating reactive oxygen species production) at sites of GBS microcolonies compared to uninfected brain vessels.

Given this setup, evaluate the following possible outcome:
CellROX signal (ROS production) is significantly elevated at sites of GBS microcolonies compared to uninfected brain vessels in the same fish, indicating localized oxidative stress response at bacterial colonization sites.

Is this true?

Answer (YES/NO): YES